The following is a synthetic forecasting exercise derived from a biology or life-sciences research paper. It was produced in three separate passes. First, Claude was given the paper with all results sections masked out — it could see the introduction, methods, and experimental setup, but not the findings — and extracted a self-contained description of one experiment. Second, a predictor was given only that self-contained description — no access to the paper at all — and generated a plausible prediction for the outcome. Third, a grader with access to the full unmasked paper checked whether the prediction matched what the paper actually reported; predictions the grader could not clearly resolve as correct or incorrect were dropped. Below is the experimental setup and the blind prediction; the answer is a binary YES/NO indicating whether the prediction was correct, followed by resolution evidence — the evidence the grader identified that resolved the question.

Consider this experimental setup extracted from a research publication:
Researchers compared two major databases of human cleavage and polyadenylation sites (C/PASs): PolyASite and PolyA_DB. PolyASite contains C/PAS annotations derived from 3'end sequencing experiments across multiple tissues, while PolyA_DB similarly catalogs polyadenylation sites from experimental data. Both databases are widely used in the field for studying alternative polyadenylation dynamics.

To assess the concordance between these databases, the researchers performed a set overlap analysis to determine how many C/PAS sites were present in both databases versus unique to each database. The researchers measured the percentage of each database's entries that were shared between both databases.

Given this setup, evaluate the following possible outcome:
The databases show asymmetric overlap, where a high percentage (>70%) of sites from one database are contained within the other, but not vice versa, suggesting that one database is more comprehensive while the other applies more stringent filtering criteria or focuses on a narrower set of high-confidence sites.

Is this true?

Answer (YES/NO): NO